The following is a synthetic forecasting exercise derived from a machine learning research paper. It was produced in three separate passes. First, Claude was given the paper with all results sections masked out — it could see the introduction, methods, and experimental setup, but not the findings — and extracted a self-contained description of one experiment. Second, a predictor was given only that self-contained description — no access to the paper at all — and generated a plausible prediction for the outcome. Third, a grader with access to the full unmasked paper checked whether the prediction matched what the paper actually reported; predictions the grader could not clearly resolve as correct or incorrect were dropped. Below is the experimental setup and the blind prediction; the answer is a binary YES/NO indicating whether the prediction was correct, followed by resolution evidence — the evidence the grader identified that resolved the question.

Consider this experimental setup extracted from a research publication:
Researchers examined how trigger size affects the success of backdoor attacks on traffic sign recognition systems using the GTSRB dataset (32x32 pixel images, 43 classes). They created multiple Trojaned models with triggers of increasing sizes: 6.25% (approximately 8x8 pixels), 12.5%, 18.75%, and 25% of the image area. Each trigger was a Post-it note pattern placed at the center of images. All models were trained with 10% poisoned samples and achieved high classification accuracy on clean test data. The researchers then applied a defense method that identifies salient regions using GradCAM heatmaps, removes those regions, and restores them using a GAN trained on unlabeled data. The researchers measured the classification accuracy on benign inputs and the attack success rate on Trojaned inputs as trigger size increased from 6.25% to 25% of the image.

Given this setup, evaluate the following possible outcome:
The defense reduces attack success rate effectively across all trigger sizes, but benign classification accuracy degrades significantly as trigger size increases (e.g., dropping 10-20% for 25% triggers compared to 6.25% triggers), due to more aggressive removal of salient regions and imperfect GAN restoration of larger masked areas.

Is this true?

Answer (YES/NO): YES